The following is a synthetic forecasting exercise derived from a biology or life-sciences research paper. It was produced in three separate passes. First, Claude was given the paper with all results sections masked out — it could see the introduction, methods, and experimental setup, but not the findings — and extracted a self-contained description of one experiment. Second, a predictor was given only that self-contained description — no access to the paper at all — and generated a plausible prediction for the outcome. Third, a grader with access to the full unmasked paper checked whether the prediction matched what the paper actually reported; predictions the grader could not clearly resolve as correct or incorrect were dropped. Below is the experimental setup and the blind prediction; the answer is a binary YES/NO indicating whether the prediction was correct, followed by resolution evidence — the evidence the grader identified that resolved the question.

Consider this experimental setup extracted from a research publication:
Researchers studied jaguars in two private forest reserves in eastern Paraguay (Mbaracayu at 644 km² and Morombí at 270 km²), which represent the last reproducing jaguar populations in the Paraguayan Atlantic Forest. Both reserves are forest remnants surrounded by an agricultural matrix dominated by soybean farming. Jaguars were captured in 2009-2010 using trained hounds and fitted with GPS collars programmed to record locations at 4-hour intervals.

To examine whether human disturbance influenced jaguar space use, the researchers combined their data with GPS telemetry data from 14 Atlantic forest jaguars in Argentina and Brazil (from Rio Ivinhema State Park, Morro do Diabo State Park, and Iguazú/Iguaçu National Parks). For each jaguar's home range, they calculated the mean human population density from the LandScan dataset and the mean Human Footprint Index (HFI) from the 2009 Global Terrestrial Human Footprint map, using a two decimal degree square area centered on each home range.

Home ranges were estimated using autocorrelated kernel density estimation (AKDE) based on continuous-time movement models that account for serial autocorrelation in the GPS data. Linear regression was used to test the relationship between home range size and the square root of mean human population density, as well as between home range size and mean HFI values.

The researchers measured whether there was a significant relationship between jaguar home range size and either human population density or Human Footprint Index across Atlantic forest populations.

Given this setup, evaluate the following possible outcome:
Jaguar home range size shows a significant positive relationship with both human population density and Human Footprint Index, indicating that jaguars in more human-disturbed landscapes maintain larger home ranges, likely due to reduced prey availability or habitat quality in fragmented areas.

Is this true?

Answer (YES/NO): NO